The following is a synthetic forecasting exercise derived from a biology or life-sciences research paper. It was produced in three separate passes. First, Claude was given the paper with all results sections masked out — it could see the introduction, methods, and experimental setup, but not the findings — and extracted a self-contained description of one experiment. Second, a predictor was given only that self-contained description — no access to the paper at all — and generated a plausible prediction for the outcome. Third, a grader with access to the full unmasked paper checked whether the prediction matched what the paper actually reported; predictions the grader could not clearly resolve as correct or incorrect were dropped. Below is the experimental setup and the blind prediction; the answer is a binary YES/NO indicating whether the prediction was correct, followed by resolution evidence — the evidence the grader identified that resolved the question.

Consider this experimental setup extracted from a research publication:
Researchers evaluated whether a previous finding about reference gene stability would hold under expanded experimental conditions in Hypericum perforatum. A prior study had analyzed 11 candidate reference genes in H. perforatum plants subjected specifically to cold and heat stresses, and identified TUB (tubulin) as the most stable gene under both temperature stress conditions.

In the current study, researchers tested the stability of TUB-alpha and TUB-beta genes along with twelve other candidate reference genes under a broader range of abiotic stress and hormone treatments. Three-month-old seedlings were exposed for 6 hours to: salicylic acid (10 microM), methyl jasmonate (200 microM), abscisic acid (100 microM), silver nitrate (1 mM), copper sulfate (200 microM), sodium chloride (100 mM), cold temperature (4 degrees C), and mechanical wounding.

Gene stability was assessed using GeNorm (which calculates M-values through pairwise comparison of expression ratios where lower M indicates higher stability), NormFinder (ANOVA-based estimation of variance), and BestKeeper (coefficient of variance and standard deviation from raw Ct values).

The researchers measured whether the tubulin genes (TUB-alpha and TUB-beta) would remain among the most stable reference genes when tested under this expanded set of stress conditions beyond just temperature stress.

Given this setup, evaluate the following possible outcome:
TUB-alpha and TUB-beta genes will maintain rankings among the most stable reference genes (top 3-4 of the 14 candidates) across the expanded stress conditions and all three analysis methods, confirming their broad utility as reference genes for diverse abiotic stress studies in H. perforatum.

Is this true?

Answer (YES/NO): NO